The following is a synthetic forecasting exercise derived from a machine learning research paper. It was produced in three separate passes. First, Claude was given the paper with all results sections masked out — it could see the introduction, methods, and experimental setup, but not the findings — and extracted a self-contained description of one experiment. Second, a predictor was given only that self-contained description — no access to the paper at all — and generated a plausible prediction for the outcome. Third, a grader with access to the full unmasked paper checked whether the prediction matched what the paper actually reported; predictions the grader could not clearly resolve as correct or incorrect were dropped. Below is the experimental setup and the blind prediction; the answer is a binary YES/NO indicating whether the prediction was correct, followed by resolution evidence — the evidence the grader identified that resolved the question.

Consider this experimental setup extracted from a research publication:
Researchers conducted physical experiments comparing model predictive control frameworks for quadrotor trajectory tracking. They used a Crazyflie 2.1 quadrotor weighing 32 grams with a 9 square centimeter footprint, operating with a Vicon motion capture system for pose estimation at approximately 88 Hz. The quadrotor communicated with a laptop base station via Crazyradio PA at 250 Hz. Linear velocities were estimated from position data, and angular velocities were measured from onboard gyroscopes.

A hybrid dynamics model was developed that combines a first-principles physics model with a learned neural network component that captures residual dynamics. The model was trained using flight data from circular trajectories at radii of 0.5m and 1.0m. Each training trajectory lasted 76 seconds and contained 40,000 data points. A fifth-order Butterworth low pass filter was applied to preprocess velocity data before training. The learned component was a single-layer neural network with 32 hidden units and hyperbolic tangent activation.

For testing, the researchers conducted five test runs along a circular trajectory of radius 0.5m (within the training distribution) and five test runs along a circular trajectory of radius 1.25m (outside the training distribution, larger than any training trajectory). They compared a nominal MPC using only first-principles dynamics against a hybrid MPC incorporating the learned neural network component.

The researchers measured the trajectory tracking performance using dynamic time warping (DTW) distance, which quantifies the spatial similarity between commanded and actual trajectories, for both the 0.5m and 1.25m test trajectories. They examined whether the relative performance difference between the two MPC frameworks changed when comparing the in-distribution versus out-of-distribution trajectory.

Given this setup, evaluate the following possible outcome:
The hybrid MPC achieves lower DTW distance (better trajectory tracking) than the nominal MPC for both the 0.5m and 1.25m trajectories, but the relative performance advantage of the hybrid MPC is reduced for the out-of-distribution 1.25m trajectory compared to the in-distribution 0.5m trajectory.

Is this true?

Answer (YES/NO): YES